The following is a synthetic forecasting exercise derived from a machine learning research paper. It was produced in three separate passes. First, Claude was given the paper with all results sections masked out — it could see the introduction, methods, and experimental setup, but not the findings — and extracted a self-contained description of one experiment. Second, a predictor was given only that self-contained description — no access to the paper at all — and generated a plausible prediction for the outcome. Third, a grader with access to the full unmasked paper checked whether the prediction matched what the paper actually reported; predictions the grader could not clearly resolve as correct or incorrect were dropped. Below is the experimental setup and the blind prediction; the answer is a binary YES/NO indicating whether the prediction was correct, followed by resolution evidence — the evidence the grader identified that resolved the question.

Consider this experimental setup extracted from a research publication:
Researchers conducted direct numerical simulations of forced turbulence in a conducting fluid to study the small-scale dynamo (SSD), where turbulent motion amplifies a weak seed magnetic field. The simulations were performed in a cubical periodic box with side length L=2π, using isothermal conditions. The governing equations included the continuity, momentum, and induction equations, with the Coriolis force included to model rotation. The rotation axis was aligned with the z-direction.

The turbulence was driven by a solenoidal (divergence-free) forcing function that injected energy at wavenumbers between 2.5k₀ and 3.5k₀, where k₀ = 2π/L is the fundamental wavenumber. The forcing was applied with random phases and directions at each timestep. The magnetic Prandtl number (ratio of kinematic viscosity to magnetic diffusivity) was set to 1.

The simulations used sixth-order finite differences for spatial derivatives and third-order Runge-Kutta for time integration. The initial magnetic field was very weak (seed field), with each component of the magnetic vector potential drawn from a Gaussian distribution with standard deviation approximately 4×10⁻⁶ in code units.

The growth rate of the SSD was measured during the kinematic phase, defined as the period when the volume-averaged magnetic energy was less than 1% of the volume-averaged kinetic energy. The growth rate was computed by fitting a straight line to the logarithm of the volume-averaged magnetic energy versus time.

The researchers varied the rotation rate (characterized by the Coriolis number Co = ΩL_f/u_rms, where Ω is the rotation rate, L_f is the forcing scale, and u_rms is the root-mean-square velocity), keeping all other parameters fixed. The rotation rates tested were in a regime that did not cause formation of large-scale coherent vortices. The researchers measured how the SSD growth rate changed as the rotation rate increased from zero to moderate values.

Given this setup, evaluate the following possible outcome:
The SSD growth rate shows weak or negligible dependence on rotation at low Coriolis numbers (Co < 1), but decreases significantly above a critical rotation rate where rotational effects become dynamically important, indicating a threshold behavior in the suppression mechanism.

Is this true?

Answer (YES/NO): NO